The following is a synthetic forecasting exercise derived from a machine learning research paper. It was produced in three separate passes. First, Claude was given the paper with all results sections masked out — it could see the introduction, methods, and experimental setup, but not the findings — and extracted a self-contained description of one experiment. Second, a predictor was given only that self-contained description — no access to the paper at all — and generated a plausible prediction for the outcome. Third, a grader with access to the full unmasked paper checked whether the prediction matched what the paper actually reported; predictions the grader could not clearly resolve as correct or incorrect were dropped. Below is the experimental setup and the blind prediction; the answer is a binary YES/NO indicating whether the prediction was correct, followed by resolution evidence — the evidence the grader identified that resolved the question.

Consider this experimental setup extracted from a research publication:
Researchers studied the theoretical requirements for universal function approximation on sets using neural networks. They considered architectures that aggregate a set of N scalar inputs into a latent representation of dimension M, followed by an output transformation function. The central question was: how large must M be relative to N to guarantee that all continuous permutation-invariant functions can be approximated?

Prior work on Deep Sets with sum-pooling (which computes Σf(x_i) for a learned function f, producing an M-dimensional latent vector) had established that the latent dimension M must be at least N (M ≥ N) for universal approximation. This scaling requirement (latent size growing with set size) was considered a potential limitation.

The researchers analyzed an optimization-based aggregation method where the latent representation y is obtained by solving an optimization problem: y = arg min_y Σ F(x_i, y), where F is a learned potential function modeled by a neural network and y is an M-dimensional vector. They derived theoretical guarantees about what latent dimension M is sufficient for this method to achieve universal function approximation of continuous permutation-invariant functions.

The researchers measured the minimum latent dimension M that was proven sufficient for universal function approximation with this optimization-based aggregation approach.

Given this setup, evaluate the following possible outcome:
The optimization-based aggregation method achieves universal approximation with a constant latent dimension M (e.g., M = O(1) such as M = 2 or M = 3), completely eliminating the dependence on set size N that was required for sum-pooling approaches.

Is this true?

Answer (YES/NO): NO